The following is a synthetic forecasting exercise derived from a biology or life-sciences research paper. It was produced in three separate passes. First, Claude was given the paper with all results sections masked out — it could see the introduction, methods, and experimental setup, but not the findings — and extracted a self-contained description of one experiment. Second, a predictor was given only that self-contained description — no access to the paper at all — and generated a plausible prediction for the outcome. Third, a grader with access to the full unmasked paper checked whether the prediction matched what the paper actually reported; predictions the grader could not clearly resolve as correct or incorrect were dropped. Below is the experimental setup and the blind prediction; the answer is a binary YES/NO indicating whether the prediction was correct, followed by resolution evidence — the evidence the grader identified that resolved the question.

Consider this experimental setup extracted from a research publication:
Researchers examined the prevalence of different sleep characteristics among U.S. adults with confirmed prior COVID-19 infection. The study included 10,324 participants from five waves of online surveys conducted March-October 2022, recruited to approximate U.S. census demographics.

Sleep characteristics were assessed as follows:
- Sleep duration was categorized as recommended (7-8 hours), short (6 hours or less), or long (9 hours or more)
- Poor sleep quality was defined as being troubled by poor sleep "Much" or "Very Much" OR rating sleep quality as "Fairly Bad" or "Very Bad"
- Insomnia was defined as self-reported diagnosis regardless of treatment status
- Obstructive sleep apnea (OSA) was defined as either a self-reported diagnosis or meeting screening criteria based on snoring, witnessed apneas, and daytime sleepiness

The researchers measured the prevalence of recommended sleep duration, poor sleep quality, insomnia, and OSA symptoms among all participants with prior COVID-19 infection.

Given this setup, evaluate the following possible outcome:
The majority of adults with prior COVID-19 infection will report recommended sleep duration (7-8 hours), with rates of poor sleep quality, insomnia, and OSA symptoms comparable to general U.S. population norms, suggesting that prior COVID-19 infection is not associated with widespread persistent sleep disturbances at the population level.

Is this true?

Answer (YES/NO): NO